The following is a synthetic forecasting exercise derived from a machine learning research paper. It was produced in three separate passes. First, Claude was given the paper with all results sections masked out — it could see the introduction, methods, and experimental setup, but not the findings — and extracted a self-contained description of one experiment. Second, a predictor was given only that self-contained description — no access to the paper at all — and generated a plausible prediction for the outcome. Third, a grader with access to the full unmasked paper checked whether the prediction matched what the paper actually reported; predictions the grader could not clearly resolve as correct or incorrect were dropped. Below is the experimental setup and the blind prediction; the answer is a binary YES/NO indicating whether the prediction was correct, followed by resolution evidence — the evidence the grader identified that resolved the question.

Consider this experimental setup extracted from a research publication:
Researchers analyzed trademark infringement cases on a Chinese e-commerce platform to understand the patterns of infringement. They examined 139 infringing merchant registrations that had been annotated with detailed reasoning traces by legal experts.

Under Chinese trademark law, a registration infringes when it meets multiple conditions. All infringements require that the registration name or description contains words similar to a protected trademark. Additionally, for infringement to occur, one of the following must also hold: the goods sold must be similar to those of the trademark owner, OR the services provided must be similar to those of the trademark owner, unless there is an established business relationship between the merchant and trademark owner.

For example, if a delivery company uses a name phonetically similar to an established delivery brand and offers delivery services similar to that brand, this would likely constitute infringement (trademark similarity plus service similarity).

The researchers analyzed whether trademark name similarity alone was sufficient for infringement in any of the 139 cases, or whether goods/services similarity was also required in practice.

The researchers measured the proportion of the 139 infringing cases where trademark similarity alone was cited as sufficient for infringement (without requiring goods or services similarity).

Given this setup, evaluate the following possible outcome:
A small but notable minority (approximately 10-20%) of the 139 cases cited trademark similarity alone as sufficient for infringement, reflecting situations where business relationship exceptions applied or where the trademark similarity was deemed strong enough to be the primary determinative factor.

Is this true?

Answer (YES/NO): NO